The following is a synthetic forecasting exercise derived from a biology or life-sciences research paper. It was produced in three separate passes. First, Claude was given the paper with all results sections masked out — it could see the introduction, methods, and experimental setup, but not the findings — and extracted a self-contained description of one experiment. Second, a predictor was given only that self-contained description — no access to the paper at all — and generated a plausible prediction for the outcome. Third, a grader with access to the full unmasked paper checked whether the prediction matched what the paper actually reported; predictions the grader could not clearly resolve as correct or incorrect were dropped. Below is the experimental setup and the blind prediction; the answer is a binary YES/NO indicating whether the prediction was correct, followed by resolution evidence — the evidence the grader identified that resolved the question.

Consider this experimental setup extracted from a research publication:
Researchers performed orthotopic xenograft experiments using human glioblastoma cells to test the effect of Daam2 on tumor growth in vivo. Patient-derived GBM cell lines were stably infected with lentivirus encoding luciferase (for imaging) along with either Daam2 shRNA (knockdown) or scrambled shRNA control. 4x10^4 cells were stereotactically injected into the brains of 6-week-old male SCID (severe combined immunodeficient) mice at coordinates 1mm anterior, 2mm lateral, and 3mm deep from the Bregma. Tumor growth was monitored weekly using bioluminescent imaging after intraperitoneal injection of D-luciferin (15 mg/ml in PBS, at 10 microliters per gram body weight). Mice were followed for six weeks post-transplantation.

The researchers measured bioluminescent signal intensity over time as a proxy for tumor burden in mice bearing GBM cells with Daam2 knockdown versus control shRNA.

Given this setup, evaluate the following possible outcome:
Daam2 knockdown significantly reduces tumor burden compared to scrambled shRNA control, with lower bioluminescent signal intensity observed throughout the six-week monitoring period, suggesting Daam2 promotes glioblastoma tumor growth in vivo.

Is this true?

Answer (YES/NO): YES